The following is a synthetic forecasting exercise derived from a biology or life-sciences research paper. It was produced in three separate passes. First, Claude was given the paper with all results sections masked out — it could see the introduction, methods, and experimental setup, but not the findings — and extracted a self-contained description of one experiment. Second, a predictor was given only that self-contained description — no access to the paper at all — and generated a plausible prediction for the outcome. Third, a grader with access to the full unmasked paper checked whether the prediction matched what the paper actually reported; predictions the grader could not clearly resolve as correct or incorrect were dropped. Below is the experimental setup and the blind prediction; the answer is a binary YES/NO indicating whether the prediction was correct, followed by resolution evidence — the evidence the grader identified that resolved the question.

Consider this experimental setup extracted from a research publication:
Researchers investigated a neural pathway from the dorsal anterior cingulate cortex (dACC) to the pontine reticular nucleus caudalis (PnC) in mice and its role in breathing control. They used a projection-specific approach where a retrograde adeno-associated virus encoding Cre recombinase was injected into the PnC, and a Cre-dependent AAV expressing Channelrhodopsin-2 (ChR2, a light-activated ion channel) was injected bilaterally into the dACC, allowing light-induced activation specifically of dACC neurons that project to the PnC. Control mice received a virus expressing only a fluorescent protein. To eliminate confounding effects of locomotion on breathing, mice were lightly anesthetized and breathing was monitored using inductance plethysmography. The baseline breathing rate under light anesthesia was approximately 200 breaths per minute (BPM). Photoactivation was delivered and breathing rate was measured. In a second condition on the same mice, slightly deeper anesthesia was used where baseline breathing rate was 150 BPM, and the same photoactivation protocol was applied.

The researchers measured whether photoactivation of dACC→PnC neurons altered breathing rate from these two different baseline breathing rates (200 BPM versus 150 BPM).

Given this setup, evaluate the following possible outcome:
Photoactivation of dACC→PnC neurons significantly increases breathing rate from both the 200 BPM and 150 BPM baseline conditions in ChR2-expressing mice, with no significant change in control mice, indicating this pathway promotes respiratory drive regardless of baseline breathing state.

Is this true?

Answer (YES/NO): NO